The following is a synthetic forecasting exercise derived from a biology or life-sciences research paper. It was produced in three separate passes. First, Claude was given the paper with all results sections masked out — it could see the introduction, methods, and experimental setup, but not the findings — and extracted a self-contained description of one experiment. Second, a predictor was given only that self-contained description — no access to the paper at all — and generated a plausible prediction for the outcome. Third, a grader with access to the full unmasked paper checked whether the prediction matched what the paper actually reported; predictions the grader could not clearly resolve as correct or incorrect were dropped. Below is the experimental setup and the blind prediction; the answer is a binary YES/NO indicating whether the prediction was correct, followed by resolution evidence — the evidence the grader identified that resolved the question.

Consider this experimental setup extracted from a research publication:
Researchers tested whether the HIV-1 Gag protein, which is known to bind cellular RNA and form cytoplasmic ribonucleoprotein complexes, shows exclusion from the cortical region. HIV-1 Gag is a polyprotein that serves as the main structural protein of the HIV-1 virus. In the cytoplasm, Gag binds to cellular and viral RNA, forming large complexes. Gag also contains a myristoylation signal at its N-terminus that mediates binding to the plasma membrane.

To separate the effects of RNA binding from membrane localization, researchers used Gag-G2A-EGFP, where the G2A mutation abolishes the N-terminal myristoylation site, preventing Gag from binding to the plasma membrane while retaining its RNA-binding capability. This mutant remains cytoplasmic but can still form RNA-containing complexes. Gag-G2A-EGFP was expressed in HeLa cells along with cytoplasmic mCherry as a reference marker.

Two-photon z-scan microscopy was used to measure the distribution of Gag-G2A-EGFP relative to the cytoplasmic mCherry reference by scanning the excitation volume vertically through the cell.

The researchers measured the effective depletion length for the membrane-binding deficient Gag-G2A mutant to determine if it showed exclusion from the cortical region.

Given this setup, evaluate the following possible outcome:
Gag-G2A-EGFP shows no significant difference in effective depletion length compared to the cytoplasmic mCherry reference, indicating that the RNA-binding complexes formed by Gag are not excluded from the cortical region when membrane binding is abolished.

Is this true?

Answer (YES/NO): NO